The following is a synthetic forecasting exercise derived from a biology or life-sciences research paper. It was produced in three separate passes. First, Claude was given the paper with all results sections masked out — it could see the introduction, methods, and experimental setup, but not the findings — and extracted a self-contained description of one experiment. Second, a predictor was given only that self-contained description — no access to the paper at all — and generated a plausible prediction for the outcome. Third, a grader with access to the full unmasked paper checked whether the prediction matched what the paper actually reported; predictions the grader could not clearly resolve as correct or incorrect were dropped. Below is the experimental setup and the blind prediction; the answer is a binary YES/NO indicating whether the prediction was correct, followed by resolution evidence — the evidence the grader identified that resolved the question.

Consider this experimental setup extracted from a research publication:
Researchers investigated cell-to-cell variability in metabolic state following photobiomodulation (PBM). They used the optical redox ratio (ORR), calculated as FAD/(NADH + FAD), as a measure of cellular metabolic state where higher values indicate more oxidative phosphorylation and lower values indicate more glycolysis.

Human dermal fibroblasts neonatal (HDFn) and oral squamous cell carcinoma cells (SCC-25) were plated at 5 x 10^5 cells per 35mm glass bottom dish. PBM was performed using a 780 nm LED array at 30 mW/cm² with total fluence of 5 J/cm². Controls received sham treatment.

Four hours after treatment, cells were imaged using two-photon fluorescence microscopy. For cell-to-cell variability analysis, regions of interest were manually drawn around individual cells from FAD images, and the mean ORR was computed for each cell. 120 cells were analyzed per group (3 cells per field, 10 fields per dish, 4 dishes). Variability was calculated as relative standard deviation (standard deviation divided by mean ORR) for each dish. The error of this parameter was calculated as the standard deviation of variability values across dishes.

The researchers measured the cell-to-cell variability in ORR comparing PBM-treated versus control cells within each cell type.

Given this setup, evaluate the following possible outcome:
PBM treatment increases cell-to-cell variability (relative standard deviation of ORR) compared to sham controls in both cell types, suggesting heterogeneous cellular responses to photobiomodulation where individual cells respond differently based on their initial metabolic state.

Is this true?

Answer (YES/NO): NO